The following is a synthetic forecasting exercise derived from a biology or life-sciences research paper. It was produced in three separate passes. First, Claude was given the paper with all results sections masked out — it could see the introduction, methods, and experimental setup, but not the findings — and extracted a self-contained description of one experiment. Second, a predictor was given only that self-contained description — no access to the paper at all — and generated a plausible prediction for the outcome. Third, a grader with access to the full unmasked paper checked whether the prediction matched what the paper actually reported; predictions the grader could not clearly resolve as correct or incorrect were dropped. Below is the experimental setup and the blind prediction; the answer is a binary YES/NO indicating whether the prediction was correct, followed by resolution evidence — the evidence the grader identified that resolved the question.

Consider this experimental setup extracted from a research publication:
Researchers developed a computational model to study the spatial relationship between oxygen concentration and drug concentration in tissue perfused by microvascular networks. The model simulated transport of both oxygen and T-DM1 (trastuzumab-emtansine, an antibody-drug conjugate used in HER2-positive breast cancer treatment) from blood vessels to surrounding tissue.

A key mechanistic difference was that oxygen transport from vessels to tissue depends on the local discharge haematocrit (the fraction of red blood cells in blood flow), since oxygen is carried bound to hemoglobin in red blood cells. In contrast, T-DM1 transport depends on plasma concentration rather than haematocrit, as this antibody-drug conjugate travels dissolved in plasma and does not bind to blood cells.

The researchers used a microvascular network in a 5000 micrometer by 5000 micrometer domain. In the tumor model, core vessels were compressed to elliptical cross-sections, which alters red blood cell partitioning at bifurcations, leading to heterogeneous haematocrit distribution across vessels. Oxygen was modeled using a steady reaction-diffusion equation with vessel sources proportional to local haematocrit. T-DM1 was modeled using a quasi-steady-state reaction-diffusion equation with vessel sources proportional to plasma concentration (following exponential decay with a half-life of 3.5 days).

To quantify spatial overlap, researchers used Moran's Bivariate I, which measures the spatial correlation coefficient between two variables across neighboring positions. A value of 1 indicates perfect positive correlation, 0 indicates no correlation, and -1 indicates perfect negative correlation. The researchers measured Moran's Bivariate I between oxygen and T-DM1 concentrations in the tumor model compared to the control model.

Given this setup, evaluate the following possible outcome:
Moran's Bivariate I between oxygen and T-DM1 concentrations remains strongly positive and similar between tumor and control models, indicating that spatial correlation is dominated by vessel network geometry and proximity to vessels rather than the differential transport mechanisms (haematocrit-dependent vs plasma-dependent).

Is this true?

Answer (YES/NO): NO